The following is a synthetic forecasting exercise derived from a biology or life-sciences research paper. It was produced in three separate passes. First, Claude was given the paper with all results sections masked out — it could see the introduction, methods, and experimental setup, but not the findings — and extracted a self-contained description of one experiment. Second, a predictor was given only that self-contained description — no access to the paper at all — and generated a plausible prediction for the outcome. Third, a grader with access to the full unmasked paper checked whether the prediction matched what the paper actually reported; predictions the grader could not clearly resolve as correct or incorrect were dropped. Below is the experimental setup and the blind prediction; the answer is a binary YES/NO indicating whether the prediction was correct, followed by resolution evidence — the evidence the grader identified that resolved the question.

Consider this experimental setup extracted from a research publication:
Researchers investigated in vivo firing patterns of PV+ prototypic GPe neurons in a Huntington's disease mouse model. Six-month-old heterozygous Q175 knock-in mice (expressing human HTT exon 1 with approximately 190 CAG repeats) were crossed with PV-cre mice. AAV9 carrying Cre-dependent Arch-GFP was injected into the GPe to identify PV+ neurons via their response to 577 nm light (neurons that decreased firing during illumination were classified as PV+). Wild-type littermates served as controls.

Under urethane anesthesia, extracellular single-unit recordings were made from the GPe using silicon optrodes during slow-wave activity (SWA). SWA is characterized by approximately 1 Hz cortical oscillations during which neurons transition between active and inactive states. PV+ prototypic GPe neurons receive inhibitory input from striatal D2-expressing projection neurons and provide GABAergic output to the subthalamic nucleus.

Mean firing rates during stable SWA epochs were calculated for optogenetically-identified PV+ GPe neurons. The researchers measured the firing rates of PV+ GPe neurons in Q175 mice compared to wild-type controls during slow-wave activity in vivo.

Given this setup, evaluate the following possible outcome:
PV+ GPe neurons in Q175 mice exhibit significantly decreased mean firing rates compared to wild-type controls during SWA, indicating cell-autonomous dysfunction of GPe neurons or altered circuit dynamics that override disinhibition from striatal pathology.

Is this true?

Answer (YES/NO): NO